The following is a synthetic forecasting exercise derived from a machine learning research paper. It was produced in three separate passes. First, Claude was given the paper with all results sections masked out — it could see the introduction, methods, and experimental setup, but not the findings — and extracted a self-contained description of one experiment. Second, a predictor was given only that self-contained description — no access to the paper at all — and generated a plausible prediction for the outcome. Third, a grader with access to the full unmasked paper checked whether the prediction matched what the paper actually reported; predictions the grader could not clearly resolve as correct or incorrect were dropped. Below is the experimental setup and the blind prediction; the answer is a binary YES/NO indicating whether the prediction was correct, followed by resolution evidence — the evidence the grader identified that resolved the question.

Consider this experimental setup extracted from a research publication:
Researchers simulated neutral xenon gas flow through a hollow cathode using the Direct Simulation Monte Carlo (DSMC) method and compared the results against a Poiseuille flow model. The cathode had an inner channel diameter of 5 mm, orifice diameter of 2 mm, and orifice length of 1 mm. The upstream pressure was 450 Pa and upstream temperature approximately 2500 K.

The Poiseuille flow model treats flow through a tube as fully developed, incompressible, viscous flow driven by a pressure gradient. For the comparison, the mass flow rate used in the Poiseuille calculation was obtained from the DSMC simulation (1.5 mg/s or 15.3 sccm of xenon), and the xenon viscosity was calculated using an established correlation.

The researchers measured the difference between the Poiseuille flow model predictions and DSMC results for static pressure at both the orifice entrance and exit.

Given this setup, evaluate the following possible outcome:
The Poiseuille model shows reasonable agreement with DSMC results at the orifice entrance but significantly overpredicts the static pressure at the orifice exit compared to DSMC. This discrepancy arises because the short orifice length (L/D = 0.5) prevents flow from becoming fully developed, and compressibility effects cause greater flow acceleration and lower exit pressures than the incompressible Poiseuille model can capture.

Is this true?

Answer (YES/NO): NO